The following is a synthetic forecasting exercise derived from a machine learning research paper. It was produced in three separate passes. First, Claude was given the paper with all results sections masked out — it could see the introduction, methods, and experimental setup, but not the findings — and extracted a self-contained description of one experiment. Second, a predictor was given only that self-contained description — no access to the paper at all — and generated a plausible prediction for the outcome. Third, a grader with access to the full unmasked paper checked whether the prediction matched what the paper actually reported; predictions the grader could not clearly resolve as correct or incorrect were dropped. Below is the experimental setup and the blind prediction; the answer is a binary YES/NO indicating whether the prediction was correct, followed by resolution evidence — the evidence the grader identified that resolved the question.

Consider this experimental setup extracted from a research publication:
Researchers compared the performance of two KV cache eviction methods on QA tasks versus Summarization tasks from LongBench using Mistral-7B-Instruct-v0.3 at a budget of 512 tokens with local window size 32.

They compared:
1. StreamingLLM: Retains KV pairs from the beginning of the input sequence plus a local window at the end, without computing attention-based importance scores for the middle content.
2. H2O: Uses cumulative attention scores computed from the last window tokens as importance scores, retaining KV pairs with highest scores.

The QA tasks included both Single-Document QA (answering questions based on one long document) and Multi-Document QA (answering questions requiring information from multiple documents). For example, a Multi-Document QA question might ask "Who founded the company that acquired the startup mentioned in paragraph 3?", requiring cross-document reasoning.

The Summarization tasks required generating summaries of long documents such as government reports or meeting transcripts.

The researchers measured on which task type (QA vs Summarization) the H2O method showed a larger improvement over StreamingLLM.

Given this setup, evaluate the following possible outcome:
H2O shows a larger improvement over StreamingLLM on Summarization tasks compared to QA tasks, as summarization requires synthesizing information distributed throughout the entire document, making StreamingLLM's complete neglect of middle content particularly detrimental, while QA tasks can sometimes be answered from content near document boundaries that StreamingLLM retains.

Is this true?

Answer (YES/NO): NO